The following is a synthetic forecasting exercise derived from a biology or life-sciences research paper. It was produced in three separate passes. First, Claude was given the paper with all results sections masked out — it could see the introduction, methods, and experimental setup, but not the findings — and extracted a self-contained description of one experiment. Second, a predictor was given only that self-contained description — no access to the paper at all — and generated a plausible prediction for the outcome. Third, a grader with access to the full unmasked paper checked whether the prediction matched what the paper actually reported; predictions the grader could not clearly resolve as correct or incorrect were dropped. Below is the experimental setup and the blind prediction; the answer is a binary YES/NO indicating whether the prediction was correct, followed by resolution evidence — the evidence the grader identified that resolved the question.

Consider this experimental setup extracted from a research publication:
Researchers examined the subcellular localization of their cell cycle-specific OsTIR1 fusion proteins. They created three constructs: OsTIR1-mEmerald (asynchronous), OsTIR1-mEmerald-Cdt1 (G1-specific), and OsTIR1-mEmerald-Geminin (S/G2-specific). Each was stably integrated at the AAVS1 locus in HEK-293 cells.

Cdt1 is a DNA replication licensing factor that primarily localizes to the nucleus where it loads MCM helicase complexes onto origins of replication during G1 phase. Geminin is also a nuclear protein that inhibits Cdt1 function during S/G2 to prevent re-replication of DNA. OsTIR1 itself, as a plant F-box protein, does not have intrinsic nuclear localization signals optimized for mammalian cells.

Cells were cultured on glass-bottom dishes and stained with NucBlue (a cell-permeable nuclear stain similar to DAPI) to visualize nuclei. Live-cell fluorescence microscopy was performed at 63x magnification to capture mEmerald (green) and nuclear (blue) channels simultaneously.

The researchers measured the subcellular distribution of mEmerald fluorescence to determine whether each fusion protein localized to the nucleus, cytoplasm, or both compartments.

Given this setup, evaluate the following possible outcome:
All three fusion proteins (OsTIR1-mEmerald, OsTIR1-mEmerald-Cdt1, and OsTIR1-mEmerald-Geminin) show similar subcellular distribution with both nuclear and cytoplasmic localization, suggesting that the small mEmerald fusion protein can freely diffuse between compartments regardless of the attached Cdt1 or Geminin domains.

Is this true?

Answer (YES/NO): NO